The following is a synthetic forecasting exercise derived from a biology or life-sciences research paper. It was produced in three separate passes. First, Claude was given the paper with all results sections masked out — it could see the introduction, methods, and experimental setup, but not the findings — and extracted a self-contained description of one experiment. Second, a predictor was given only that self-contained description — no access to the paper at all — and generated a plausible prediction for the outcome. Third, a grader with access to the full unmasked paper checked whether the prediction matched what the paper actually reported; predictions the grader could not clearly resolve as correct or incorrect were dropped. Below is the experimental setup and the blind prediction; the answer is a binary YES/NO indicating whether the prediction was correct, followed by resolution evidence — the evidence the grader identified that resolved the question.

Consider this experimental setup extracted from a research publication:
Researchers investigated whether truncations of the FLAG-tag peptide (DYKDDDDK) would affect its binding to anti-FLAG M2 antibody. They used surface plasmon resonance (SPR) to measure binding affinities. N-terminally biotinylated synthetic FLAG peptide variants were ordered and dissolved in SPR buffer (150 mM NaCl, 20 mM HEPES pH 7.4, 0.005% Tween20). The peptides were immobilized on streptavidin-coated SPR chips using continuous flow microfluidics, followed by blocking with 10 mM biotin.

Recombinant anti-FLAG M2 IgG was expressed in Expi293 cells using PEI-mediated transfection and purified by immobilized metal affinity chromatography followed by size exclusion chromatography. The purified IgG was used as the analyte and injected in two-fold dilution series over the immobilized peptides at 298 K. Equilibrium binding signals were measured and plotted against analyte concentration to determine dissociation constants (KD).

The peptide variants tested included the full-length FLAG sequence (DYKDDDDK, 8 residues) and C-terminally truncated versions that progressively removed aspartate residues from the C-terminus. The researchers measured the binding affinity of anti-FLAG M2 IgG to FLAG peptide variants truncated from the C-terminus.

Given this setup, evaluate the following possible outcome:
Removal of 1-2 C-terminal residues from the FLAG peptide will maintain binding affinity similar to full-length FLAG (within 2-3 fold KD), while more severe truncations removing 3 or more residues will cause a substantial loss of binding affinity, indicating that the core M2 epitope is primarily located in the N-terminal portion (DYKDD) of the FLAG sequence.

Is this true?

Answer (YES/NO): NO